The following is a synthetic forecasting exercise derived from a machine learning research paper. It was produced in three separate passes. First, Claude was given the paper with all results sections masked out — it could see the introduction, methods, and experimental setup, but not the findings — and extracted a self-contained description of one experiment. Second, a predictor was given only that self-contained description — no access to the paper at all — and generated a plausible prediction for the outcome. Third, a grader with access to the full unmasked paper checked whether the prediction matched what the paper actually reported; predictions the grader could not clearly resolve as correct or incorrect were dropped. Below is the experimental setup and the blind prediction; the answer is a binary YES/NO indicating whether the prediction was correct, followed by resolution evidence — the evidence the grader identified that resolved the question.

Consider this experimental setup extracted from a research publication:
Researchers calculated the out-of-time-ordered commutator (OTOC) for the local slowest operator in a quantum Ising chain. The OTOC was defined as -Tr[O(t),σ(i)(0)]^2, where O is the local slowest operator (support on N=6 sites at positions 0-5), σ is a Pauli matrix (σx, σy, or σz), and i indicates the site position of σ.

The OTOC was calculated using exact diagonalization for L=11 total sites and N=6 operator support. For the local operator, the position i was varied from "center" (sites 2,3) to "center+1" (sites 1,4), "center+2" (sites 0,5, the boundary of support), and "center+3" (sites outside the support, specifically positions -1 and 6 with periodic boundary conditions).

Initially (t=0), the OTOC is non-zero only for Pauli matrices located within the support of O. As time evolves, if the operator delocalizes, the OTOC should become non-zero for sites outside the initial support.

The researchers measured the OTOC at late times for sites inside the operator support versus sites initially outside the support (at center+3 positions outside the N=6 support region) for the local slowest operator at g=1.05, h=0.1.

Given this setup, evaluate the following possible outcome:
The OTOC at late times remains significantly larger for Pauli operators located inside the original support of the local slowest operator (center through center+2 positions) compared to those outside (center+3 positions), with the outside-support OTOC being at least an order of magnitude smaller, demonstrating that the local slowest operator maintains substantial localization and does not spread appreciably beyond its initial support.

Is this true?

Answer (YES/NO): NO